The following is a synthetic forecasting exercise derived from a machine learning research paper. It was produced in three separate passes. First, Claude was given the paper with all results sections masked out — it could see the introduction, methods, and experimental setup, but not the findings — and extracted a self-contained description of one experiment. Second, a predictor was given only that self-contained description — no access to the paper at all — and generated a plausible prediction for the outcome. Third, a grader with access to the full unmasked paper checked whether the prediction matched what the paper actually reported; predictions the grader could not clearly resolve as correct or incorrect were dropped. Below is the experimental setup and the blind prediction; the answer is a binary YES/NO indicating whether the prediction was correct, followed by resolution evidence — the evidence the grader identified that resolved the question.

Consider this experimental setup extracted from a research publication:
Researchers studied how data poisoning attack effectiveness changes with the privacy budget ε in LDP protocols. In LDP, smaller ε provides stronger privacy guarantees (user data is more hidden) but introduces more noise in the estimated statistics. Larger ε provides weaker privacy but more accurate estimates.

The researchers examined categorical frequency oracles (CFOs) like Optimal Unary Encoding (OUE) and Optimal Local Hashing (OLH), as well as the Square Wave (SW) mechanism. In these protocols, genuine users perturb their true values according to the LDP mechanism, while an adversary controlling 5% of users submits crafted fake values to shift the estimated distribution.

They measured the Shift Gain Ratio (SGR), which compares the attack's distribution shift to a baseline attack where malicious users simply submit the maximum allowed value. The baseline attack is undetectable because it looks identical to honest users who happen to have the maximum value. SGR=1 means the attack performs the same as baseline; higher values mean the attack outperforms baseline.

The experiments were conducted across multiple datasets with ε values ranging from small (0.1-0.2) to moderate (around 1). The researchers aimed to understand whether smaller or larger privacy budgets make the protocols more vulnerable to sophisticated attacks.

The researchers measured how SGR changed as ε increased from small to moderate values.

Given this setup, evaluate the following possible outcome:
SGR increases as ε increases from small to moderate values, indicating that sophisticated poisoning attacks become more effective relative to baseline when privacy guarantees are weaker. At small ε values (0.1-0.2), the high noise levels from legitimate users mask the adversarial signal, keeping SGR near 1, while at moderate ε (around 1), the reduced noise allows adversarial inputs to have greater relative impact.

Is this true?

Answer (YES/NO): NO